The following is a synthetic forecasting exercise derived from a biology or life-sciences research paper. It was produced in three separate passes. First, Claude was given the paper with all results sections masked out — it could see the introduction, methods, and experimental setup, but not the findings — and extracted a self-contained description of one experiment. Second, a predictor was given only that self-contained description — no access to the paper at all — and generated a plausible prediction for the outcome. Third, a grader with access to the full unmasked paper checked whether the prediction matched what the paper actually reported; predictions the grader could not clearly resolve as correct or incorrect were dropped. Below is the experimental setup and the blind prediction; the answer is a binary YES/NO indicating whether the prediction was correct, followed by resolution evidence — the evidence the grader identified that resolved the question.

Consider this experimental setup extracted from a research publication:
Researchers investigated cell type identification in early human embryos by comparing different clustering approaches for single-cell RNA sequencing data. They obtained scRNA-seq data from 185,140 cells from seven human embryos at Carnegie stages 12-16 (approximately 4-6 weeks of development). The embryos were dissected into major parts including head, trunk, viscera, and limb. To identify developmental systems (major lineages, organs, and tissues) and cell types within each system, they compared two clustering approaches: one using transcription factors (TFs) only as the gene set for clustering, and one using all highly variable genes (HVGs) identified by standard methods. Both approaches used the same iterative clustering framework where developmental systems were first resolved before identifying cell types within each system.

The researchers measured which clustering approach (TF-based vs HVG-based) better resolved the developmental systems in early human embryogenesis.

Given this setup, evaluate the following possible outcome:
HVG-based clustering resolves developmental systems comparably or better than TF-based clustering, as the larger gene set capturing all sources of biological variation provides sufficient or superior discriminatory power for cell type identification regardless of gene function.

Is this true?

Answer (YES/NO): NO